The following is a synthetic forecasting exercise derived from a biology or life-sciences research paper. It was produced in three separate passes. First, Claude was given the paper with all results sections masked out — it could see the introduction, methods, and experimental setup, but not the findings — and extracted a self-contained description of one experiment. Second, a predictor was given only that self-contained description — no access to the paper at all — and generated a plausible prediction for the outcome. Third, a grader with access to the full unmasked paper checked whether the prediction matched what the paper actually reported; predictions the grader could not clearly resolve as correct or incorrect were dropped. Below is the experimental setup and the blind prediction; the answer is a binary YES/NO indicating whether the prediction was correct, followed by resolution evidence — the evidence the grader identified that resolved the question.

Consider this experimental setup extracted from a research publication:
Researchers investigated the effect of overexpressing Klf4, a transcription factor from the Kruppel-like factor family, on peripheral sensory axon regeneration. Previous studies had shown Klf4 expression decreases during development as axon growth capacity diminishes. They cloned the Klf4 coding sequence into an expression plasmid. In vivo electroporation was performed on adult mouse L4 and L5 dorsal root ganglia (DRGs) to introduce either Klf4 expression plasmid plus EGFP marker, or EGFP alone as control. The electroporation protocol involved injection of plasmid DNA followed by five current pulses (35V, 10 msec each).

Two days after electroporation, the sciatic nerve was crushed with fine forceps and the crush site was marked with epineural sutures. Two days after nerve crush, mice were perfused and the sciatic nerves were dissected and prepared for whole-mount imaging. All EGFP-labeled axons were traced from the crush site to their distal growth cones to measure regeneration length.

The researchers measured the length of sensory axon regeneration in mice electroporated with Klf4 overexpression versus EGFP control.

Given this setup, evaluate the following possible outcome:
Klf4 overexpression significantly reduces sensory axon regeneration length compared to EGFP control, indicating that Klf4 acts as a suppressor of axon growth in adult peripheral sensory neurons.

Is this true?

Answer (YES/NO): YES